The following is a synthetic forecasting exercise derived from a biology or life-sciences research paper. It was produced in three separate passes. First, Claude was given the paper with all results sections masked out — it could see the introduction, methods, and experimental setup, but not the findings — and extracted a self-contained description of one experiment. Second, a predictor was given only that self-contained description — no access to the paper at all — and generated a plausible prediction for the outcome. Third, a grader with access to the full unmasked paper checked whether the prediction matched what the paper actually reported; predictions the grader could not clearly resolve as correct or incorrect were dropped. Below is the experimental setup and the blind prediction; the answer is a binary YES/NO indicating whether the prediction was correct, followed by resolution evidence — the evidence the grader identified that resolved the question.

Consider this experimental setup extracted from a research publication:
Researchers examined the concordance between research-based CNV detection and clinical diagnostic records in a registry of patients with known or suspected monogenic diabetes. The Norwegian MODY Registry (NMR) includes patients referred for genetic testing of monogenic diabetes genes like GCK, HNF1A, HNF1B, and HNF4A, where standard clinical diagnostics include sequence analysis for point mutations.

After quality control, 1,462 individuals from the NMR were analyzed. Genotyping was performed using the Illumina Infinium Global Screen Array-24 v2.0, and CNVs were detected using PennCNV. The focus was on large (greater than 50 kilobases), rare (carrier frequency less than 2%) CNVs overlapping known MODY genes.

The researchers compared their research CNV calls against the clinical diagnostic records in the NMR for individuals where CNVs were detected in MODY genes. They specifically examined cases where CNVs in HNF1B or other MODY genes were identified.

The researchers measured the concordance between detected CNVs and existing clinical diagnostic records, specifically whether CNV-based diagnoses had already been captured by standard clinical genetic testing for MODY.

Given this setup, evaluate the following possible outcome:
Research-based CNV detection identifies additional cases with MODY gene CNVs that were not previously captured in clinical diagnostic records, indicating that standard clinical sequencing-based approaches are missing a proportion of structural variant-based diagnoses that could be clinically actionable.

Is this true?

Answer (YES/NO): YES